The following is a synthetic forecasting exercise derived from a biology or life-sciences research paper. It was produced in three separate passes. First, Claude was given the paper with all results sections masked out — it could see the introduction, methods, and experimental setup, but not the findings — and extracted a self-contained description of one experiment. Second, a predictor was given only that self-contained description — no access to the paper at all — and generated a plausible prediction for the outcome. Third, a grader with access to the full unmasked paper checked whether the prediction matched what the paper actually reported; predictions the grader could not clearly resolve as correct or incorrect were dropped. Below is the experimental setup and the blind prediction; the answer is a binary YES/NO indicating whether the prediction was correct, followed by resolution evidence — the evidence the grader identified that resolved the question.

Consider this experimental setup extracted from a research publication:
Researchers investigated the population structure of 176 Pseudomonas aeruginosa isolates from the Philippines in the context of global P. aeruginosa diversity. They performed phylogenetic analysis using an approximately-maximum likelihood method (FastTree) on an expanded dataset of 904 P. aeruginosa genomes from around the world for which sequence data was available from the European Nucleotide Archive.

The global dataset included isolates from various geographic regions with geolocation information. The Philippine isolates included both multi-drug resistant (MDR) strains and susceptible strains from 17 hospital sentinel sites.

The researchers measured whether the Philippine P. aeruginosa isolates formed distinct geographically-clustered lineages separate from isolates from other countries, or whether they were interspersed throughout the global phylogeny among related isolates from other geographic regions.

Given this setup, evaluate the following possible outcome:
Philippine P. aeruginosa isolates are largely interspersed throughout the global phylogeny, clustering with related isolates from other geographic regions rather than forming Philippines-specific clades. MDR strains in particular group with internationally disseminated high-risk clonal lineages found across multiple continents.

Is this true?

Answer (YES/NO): NO